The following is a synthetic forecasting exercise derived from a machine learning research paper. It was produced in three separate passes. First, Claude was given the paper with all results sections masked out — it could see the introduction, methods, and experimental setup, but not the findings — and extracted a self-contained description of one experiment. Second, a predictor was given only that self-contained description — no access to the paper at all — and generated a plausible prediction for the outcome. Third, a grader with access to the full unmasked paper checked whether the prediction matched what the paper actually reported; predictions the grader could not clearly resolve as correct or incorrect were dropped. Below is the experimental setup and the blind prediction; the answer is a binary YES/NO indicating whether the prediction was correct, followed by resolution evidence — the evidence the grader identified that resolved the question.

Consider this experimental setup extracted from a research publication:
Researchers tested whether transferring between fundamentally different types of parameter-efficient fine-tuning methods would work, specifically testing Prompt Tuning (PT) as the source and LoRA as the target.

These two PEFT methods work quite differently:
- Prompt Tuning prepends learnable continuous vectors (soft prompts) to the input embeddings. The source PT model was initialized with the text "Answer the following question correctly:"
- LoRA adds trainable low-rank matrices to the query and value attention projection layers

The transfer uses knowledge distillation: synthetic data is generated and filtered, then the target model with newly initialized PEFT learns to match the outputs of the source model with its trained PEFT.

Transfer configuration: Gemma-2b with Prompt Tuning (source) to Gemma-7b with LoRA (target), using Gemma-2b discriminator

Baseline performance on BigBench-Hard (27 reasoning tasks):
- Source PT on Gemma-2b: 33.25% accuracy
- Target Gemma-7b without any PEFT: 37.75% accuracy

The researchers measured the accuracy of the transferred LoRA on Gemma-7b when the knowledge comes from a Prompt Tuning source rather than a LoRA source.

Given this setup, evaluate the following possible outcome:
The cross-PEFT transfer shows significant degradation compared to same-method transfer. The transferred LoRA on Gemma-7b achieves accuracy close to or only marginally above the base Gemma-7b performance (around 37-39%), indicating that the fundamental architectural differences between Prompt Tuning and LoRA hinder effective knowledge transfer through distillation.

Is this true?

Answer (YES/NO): YES